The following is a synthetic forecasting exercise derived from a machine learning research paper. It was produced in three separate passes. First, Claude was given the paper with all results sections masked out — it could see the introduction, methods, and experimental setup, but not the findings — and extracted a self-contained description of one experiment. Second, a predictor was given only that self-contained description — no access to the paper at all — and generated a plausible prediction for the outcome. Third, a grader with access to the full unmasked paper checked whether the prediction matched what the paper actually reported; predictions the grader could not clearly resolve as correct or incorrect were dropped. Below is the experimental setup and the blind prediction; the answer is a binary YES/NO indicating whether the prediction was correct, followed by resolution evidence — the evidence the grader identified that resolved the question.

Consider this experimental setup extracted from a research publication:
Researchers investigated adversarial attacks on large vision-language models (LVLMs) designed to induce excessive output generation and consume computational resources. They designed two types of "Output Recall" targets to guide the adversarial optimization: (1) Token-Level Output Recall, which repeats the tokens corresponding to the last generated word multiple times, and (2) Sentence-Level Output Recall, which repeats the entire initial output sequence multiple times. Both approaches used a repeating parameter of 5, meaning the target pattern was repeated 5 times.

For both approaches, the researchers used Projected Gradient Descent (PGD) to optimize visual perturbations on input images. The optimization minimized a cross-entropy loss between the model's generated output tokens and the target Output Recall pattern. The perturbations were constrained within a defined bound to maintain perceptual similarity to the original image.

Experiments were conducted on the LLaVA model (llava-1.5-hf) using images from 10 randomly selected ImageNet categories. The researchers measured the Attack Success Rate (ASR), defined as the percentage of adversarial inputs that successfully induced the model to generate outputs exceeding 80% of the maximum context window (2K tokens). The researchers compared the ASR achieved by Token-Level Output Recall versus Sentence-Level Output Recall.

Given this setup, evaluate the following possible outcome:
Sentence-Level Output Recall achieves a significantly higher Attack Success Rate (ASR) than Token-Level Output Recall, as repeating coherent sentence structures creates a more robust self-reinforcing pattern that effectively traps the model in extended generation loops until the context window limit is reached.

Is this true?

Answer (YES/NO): NO